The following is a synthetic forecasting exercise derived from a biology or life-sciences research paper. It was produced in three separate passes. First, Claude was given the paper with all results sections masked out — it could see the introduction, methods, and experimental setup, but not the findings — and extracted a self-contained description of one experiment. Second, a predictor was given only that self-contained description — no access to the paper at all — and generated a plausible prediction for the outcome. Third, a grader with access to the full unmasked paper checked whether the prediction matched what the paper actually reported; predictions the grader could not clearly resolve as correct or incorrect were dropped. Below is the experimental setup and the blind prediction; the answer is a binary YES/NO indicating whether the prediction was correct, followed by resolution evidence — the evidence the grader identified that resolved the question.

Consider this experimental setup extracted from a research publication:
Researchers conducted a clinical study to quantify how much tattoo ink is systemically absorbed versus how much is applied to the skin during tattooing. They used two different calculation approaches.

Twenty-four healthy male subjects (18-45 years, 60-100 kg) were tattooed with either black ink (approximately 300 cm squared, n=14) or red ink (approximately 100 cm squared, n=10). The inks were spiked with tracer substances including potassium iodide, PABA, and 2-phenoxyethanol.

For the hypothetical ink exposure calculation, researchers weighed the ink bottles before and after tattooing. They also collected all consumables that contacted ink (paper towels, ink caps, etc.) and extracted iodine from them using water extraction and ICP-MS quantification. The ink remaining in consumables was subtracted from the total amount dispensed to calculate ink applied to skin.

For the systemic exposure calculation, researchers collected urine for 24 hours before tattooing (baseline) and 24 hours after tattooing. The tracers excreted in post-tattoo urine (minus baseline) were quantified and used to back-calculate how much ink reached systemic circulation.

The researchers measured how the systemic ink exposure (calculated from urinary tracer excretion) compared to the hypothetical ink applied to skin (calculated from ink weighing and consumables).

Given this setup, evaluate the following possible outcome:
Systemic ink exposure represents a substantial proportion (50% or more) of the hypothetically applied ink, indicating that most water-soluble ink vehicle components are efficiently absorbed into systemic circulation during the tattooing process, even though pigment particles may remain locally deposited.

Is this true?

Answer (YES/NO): NO